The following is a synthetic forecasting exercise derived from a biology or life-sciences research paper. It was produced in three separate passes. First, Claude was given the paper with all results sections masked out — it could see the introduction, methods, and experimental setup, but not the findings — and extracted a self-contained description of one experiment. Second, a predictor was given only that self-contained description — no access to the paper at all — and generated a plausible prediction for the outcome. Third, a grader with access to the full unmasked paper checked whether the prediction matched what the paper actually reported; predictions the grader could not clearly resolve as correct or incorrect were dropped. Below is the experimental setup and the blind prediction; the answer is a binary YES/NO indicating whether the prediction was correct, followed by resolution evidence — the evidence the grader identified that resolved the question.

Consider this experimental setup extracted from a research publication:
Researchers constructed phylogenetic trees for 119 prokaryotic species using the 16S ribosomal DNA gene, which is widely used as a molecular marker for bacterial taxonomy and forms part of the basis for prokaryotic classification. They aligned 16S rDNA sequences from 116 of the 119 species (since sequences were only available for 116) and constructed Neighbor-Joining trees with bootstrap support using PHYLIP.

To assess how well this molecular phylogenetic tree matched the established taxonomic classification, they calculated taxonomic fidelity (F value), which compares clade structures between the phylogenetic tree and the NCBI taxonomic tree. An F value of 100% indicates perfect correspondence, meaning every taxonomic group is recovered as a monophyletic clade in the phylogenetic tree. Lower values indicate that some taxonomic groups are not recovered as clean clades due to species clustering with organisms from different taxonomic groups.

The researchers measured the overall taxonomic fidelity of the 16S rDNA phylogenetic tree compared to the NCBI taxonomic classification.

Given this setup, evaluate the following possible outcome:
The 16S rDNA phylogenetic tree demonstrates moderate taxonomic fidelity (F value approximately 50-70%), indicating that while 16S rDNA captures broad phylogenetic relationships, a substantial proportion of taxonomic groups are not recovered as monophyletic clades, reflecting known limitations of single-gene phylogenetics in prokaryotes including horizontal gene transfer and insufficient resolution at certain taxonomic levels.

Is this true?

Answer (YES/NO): NO